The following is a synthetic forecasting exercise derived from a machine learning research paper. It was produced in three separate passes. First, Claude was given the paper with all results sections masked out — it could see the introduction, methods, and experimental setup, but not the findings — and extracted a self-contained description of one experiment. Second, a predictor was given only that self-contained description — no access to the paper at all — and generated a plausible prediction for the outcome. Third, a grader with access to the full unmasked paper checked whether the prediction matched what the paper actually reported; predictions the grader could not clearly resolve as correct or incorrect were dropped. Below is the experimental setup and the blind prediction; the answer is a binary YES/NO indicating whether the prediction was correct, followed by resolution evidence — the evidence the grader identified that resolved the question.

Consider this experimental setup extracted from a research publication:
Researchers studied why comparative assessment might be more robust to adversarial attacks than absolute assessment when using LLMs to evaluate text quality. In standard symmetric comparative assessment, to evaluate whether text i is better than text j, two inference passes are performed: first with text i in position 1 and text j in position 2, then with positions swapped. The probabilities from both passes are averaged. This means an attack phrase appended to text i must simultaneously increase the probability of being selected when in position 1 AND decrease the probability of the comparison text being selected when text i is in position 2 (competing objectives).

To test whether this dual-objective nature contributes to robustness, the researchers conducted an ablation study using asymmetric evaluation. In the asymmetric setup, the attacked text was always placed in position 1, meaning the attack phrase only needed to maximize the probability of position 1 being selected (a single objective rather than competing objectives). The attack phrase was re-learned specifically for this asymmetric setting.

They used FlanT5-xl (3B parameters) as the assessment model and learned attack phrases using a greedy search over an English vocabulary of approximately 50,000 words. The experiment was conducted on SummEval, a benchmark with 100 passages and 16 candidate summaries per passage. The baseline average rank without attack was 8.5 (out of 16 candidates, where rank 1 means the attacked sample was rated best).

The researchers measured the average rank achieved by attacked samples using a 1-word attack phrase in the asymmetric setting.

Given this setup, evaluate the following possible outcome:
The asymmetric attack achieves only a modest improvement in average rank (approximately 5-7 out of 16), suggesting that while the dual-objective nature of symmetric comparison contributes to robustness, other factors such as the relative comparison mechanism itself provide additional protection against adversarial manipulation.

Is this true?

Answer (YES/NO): YES